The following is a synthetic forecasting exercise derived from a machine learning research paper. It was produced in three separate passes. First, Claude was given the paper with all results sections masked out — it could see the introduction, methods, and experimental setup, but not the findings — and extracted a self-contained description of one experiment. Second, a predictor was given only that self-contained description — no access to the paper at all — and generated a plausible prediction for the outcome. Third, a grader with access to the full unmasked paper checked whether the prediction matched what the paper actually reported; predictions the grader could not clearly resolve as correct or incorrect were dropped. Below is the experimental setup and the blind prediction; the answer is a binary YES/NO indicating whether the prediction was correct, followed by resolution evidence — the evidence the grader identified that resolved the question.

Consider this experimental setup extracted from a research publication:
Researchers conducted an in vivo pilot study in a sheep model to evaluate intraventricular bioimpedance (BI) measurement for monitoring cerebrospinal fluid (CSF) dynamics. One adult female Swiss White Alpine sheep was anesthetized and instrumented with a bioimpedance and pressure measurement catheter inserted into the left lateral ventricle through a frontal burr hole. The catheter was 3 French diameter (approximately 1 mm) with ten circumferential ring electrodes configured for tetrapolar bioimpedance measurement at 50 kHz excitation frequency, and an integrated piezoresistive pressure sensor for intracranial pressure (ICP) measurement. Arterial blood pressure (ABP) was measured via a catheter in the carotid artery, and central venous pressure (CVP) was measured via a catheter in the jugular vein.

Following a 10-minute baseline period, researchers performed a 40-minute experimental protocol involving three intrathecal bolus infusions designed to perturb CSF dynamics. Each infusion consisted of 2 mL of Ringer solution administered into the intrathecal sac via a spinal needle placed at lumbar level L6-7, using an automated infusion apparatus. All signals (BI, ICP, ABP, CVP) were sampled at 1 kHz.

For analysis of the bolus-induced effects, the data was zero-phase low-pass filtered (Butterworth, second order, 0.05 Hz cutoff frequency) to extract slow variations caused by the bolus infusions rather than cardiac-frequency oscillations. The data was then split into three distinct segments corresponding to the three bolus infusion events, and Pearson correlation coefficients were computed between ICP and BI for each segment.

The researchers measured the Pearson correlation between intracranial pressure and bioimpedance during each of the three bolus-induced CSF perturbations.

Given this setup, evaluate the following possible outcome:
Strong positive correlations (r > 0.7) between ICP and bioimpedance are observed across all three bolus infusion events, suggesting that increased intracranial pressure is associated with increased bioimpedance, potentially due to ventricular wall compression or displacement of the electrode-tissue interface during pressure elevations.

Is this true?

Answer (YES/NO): NO